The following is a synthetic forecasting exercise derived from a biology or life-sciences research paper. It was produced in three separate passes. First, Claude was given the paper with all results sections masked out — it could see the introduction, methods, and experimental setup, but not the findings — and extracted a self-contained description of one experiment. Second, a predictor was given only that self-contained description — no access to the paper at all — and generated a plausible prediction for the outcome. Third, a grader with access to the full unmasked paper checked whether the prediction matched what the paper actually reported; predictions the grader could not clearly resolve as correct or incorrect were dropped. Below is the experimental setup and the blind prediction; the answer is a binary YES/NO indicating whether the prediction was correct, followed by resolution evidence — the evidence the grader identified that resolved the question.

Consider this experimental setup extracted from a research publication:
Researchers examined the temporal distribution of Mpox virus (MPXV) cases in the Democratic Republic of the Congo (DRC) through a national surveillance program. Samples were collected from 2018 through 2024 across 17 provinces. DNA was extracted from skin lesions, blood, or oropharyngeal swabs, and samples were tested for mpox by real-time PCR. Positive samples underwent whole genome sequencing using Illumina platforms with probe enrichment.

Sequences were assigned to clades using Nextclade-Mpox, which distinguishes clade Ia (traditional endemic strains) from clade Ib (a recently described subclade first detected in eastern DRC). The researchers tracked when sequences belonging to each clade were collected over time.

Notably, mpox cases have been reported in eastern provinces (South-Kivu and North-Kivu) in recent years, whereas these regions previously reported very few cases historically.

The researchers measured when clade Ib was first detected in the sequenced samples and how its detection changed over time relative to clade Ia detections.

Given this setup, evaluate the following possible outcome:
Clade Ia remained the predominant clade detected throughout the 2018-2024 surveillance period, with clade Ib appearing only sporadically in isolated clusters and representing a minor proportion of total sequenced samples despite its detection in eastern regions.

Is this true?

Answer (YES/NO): NO